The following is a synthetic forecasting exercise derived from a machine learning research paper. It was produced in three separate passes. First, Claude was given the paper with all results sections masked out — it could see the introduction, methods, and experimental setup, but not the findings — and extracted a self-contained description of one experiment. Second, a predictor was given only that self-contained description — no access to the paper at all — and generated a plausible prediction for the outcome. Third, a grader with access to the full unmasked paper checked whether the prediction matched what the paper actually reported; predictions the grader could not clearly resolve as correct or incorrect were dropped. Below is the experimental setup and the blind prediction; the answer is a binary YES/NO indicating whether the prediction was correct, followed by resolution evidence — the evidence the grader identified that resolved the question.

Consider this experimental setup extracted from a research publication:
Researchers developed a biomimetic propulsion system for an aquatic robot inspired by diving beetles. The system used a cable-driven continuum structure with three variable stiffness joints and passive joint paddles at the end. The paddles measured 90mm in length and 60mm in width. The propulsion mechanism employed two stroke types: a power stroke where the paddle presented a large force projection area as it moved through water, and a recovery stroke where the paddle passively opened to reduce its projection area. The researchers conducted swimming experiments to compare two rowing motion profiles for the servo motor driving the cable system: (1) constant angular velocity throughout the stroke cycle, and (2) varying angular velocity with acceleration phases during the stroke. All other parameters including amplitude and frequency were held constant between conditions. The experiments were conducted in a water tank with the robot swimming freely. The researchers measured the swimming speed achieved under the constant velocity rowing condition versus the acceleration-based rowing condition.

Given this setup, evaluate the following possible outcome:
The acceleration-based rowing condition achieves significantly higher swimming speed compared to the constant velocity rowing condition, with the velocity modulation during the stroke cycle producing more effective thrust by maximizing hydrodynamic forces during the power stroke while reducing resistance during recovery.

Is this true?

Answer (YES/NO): NO